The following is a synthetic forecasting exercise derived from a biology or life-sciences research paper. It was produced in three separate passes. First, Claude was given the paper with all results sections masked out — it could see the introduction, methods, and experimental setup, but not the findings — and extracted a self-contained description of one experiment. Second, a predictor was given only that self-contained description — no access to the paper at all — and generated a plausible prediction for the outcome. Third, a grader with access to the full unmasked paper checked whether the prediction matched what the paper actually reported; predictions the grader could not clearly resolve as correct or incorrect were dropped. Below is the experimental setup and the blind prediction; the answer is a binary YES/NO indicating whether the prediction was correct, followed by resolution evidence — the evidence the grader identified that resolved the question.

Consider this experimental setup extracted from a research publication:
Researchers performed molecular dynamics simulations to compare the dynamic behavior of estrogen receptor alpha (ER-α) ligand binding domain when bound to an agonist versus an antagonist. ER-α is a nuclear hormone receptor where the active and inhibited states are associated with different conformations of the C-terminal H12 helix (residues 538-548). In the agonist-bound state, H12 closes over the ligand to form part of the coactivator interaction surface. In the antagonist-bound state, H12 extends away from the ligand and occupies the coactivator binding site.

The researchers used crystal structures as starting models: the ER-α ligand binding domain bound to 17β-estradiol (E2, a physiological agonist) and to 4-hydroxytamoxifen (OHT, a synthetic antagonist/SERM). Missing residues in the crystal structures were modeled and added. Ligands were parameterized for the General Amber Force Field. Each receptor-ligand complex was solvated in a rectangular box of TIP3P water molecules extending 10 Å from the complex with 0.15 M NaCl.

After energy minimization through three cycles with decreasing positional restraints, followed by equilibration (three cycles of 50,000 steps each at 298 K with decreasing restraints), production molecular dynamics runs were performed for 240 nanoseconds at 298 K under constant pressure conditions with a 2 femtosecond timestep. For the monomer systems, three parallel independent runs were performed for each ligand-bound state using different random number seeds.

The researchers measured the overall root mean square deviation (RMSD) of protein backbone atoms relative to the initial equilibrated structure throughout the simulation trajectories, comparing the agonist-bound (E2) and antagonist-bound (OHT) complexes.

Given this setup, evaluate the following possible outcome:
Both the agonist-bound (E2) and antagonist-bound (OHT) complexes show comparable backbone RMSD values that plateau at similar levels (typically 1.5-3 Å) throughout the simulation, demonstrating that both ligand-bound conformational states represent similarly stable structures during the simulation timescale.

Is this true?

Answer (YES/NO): NO